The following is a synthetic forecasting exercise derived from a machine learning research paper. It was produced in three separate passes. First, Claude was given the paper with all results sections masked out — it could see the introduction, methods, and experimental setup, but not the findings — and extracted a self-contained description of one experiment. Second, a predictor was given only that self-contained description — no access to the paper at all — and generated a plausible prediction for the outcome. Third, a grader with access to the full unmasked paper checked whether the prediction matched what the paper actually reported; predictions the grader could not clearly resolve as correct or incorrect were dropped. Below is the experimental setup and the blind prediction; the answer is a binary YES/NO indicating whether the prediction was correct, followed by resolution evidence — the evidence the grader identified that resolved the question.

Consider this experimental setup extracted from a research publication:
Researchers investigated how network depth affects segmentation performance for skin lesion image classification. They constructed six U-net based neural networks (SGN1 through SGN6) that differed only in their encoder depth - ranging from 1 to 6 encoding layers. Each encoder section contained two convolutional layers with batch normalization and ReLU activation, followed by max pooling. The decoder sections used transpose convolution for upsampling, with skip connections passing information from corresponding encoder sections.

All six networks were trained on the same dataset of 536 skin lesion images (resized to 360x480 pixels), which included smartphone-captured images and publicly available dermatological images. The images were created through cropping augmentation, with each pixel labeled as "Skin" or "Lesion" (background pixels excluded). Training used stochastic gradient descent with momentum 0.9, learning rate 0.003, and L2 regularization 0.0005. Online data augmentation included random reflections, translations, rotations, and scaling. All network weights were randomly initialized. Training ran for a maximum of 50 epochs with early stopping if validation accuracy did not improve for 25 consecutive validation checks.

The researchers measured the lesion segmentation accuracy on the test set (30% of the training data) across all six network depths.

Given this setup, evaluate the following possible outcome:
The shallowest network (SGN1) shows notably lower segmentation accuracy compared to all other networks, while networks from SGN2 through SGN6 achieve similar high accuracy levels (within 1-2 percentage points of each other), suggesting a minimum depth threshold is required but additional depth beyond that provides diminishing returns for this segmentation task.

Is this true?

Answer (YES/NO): NO